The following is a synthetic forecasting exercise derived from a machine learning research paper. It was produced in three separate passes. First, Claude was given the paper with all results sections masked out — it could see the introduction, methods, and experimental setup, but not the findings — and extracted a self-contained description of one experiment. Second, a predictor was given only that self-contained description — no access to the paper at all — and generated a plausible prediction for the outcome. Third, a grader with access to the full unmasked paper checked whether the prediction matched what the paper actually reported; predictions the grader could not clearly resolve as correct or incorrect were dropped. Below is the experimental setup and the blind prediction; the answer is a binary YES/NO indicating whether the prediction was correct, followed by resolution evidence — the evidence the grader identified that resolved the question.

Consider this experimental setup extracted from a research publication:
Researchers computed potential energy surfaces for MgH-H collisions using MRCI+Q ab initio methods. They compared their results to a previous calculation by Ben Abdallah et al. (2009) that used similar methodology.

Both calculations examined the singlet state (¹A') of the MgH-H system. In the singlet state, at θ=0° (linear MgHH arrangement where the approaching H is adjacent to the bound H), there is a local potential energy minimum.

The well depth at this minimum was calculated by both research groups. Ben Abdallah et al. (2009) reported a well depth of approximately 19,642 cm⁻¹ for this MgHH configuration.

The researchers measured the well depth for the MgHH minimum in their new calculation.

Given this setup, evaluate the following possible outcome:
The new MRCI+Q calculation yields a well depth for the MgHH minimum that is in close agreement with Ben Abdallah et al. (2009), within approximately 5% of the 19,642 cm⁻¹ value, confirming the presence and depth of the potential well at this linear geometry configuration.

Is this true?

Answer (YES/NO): YES